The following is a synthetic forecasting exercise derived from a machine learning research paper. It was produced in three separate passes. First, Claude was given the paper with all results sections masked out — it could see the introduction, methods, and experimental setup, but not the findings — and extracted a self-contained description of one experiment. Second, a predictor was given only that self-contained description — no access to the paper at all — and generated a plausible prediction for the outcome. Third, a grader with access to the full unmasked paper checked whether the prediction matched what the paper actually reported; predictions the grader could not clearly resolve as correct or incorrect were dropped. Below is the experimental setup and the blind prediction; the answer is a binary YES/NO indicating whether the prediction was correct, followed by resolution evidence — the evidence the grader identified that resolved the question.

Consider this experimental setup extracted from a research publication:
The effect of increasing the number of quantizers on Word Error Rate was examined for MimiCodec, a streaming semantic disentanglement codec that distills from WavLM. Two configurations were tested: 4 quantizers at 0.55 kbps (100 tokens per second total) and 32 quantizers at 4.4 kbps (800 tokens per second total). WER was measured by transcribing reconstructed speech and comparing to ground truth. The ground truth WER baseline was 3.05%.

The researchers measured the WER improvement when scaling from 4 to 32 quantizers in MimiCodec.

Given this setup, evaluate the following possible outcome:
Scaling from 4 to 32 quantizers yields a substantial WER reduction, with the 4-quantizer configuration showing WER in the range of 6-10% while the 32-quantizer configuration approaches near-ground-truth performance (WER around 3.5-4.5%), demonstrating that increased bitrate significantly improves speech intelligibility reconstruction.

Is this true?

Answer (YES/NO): NO